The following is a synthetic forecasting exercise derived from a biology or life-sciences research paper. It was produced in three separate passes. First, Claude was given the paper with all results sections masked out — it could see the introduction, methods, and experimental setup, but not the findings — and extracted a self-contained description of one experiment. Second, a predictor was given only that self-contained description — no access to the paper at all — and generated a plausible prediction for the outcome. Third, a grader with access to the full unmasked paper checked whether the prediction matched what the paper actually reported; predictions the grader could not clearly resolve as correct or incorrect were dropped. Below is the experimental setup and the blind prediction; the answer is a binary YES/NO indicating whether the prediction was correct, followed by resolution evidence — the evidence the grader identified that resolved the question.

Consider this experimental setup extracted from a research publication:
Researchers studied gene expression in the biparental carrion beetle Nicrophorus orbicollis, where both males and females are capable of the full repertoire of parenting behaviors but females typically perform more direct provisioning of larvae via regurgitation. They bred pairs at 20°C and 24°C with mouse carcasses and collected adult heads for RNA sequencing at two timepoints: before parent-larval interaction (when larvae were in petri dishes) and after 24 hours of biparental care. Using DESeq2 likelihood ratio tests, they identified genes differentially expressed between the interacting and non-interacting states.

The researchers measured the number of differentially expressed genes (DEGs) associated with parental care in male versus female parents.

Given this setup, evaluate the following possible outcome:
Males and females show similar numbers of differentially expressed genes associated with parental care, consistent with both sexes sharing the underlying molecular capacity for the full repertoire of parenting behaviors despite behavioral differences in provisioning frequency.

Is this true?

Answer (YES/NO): NO